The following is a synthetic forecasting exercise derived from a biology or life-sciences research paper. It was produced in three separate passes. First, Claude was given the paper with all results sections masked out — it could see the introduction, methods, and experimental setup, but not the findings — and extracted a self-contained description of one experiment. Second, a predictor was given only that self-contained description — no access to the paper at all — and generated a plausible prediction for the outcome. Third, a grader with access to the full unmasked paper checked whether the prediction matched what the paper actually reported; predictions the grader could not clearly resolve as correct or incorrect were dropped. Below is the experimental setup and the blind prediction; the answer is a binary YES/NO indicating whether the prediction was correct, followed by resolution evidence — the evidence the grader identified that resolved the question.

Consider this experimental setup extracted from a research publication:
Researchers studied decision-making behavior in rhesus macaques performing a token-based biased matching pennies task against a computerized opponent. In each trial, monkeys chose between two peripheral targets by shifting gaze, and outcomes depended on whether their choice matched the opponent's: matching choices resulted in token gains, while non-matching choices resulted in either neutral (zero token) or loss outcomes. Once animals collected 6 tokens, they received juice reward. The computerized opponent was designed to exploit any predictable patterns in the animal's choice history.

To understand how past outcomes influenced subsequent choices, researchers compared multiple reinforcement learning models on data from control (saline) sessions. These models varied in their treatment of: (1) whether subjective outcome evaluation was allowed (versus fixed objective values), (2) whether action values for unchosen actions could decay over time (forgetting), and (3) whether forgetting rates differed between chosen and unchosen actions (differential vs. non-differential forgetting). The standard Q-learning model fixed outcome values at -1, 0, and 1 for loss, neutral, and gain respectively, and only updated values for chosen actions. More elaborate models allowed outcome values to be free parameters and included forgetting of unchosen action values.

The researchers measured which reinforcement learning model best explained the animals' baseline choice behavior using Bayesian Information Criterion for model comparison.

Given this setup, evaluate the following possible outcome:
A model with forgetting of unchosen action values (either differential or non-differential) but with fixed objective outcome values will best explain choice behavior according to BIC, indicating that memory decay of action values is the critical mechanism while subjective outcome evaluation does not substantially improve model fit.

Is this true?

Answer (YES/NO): NO